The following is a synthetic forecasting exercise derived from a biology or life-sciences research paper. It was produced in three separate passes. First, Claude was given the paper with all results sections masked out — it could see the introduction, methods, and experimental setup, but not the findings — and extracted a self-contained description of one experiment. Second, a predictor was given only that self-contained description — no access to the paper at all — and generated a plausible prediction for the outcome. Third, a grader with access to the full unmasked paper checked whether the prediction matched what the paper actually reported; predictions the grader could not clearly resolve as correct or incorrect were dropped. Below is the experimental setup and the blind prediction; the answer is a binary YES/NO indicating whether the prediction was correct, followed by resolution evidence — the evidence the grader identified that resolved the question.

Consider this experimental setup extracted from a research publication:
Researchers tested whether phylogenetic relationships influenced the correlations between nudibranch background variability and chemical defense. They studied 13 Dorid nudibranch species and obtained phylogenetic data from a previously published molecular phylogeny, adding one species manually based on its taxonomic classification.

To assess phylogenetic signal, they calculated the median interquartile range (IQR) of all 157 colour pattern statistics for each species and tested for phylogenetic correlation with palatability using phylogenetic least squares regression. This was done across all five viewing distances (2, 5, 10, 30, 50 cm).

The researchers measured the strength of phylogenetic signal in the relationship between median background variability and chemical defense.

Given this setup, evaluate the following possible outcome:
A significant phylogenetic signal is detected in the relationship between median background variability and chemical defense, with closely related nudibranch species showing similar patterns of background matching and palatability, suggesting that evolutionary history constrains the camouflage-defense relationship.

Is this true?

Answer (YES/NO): NO